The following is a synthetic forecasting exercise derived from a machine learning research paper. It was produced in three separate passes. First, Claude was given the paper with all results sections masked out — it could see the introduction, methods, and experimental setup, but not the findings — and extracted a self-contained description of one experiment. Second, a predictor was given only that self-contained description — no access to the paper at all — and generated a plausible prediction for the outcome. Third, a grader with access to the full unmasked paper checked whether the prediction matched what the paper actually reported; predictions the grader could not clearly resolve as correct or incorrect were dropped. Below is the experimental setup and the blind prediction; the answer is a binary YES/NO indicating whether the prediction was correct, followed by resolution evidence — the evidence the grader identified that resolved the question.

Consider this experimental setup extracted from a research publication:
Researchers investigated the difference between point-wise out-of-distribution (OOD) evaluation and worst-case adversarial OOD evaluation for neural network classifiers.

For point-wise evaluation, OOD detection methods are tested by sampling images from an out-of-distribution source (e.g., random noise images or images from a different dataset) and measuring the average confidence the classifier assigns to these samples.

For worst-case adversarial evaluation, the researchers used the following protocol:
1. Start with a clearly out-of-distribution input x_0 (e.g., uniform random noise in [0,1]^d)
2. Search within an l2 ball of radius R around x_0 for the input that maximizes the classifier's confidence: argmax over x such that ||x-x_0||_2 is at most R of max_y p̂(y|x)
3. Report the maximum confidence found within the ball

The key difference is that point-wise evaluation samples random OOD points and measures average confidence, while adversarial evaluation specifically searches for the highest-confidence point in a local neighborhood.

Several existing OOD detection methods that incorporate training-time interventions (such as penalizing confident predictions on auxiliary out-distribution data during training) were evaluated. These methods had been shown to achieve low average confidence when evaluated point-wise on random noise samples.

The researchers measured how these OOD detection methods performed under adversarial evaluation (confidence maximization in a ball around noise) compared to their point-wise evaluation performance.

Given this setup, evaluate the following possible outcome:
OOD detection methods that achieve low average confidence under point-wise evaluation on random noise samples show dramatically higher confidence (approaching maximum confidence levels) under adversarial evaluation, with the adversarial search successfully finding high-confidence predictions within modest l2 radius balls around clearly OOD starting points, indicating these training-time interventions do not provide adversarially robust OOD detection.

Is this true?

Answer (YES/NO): YES